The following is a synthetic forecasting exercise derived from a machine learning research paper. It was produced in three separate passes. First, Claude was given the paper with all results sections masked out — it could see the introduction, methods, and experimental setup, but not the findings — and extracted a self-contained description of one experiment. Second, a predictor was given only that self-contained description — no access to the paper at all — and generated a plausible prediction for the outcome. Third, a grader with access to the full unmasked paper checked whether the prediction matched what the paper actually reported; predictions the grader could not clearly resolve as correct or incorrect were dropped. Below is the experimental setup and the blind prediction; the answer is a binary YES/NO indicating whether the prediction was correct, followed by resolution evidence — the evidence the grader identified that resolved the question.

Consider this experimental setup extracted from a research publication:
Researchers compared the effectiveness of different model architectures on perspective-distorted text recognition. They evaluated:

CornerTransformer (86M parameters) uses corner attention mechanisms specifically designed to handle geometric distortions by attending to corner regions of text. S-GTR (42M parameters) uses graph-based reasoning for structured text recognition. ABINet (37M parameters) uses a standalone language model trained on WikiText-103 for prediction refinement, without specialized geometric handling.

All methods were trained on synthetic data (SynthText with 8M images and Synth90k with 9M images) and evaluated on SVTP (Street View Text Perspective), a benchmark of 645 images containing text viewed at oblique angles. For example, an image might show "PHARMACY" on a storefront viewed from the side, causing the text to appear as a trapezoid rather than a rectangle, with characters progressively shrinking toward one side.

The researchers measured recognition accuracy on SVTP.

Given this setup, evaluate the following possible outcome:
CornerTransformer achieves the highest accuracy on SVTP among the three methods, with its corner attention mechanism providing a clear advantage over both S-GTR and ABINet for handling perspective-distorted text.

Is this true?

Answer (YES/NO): YES